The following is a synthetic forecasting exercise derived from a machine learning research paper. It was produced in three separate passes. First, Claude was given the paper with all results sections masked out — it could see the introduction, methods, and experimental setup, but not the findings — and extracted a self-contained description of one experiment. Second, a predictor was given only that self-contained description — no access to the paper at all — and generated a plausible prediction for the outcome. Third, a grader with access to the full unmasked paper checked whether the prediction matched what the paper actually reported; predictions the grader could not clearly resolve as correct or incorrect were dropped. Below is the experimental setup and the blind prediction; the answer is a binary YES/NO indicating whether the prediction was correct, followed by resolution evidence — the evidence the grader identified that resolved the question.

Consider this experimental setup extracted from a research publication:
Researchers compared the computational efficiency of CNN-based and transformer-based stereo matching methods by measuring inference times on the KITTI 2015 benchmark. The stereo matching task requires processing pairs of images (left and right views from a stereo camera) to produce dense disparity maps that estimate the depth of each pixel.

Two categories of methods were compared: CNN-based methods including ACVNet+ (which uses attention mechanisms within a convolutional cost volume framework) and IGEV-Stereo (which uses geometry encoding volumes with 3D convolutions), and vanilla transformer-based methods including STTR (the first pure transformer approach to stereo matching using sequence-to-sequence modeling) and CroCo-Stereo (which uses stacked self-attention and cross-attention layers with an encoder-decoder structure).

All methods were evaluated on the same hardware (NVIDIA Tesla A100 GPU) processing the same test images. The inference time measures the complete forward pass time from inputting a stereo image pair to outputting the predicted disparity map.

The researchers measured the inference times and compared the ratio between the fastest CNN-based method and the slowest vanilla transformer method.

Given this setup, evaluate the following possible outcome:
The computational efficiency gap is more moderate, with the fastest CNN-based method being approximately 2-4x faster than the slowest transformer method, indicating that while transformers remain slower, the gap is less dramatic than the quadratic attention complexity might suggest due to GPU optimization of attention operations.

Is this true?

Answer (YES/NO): NO